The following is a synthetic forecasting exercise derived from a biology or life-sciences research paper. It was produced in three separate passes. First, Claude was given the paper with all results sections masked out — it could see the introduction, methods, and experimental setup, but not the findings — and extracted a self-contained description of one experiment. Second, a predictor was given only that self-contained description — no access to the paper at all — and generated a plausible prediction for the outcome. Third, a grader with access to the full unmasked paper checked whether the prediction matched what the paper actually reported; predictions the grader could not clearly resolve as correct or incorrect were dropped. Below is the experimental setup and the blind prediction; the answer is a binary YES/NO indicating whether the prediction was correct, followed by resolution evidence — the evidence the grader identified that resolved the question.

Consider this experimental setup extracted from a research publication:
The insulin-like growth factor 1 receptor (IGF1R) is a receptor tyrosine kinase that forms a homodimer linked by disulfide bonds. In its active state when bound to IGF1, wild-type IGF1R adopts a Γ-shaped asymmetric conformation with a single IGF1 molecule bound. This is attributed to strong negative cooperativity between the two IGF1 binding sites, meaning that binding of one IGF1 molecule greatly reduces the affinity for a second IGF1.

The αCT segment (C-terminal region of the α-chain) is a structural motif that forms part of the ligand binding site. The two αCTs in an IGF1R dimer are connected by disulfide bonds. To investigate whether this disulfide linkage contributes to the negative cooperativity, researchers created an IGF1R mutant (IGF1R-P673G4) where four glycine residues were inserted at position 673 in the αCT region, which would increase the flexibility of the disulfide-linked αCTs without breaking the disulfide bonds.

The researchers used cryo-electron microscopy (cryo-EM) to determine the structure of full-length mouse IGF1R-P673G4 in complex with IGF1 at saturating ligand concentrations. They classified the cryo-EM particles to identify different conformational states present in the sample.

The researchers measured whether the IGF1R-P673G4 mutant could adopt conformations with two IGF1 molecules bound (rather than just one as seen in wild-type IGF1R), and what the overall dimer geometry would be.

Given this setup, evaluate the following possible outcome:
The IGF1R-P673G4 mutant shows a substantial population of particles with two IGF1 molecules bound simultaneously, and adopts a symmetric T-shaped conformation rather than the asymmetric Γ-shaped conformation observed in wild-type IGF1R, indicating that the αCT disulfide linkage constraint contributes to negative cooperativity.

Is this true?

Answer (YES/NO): NO